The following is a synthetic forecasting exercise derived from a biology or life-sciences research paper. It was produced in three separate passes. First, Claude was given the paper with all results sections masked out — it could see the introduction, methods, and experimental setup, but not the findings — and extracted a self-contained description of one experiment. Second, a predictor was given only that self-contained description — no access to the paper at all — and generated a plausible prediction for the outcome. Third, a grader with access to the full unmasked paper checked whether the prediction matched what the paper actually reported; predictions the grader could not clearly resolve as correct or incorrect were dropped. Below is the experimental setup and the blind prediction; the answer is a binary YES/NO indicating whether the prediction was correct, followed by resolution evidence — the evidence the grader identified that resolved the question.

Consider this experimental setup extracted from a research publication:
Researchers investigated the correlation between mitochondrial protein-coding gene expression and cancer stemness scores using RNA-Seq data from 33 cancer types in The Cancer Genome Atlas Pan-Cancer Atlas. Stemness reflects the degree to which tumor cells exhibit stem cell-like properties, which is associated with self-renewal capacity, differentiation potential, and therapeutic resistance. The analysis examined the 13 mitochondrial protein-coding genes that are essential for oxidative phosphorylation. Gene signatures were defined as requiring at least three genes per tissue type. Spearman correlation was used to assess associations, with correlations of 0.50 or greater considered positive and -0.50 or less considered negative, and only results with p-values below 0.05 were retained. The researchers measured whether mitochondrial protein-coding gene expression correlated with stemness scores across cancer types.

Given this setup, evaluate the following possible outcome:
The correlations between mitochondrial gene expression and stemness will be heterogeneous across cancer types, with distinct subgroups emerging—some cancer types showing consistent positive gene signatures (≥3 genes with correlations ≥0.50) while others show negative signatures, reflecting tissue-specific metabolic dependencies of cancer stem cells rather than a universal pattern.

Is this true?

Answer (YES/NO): YES